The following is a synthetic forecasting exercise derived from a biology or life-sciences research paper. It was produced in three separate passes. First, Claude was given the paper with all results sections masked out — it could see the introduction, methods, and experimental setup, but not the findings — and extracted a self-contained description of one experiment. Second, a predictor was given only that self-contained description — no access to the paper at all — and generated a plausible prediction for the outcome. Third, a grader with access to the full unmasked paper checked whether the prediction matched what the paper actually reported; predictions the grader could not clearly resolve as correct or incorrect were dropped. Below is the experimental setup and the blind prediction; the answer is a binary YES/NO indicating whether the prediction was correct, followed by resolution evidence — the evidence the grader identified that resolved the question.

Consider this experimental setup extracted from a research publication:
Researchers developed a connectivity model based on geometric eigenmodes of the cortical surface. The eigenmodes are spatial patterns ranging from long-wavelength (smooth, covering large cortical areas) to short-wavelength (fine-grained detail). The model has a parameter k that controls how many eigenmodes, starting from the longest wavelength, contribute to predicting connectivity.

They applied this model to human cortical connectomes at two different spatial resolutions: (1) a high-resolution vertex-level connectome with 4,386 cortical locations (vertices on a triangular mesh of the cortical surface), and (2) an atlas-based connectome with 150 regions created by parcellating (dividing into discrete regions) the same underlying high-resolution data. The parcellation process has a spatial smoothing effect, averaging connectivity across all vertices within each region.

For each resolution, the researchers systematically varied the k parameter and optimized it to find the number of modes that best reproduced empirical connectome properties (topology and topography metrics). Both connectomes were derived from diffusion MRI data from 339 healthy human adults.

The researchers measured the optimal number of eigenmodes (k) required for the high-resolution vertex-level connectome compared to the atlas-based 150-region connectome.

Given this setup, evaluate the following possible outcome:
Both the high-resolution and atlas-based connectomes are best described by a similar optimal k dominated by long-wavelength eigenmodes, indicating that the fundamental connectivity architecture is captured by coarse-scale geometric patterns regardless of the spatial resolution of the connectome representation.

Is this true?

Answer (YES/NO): NO